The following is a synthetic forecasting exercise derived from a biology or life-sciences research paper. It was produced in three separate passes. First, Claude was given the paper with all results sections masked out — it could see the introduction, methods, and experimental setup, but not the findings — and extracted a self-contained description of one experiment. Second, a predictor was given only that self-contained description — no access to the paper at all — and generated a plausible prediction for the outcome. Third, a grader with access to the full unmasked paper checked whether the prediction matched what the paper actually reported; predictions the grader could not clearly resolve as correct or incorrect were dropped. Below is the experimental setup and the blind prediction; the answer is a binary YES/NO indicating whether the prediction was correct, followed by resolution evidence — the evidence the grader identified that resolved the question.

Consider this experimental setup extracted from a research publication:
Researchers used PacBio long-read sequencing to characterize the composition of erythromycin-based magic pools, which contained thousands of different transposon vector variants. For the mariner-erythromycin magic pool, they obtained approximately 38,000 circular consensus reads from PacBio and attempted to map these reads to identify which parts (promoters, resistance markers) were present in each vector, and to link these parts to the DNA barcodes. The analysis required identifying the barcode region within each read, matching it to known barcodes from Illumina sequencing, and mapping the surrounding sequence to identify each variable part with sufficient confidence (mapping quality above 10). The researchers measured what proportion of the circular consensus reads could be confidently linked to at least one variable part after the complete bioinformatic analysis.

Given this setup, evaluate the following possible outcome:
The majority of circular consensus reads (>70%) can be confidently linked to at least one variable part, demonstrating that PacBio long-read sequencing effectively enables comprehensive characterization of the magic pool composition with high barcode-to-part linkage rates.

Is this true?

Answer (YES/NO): NO